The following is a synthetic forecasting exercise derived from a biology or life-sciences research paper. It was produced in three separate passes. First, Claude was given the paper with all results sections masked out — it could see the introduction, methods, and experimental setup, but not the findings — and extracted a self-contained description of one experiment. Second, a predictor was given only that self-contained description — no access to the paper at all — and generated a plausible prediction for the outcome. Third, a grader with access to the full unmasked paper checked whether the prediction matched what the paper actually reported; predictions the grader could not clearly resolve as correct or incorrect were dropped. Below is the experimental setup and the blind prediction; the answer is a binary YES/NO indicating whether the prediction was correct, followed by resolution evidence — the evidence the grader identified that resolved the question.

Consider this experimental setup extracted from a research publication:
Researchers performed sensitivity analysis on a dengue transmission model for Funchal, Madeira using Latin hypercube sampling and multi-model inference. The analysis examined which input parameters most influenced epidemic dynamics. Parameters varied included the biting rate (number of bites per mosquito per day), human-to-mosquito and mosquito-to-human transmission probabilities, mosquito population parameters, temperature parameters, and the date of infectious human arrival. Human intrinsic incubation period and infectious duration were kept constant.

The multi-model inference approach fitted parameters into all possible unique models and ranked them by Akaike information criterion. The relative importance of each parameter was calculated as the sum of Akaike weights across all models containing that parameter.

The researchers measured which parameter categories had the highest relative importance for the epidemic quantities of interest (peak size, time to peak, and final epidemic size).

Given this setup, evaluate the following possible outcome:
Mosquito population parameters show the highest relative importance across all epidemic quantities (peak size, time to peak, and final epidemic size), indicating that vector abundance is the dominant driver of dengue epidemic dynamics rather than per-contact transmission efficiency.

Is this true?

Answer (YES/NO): NO